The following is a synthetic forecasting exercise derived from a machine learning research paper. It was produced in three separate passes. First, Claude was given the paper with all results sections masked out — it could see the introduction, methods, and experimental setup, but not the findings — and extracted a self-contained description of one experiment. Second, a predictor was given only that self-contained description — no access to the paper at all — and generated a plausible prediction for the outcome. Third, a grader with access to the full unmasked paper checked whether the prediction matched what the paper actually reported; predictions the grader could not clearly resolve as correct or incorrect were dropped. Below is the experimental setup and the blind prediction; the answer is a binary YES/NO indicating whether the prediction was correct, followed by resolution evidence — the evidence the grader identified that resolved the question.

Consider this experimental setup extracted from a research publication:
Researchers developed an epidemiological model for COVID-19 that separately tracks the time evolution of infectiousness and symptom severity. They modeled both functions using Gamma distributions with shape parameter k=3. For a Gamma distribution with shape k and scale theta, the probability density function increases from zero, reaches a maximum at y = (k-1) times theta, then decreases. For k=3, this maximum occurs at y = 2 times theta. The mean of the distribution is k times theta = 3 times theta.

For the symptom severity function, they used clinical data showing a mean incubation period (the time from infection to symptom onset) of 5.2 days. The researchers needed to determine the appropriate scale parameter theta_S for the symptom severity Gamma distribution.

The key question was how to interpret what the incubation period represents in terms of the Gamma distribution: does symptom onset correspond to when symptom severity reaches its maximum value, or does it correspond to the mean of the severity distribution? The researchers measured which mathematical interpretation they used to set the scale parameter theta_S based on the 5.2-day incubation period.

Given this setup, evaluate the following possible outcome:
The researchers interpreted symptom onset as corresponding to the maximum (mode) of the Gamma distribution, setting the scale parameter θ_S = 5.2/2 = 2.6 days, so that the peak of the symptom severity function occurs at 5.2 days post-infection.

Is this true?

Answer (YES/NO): YES